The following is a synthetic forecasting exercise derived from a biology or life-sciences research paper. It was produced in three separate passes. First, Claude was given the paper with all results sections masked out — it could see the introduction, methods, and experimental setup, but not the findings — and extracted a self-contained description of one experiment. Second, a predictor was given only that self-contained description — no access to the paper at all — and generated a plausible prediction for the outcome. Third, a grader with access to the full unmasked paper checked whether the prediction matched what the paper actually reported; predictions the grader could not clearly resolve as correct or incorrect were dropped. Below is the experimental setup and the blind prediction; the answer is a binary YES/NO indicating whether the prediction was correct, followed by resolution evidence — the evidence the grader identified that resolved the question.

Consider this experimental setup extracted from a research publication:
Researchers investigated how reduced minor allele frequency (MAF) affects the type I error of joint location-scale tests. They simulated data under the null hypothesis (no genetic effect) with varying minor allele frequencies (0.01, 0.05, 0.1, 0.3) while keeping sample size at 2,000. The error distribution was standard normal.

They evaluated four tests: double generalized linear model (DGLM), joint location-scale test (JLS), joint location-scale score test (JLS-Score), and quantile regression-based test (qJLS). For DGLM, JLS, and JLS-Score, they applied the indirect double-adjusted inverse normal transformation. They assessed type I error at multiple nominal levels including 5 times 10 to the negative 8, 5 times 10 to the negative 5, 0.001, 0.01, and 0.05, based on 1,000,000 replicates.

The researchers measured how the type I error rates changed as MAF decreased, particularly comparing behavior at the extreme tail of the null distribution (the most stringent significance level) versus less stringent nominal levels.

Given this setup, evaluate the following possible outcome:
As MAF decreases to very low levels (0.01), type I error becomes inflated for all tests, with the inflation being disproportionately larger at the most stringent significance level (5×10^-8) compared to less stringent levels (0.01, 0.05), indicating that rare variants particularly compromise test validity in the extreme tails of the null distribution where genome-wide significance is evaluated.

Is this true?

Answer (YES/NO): NO